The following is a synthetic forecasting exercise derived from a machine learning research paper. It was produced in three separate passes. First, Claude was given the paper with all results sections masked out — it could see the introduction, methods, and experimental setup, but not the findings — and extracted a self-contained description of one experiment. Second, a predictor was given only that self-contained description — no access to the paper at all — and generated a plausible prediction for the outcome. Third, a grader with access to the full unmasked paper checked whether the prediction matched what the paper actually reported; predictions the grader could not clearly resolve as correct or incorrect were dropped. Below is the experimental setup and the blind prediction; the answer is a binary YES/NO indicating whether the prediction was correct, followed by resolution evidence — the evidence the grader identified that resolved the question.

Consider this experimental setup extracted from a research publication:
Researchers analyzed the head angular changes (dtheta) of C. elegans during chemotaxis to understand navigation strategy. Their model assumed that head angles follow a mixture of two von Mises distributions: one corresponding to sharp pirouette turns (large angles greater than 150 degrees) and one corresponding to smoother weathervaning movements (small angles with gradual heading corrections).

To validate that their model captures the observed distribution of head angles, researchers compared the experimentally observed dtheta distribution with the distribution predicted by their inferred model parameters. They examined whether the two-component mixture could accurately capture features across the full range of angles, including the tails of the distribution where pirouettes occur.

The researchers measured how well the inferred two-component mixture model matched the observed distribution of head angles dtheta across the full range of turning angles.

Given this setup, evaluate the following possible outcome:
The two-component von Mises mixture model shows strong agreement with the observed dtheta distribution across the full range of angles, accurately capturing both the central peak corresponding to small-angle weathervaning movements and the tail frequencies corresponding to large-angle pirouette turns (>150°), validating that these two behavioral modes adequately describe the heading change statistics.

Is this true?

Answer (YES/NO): NO